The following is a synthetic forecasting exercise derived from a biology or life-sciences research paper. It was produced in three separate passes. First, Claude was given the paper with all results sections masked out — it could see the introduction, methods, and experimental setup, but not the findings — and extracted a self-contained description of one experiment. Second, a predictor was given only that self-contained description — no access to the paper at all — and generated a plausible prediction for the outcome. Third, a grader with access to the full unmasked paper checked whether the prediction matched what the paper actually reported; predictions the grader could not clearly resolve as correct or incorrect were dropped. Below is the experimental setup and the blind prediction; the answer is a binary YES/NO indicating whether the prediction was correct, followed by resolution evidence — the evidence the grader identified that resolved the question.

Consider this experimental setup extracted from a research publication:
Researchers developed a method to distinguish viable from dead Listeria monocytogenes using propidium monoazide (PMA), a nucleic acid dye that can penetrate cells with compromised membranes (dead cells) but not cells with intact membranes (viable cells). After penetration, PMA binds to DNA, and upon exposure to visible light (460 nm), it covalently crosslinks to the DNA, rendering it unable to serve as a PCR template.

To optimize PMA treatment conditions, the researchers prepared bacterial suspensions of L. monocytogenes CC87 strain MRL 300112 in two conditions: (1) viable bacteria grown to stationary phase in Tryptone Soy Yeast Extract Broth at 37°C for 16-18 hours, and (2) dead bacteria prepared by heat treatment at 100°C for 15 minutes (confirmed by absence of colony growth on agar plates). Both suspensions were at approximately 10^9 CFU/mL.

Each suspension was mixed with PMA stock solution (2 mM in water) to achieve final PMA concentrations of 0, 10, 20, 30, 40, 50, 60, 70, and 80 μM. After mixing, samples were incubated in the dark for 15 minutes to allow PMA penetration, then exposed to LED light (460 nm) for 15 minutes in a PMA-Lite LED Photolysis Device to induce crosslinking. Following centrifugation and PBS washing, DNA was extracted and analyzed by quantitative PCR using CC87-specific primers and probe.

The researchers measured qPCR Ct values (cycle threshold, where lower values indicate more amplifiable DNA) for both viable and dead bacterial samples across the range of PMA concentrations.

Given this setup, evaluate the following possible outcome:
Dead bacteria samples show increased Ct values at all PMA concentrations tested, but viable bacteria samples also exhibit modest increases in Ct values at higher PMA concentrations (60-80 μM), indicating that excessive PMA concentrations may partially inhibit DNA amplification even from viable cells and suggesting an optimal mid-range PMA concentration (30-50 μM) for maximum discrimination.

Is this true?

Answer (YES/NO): NO